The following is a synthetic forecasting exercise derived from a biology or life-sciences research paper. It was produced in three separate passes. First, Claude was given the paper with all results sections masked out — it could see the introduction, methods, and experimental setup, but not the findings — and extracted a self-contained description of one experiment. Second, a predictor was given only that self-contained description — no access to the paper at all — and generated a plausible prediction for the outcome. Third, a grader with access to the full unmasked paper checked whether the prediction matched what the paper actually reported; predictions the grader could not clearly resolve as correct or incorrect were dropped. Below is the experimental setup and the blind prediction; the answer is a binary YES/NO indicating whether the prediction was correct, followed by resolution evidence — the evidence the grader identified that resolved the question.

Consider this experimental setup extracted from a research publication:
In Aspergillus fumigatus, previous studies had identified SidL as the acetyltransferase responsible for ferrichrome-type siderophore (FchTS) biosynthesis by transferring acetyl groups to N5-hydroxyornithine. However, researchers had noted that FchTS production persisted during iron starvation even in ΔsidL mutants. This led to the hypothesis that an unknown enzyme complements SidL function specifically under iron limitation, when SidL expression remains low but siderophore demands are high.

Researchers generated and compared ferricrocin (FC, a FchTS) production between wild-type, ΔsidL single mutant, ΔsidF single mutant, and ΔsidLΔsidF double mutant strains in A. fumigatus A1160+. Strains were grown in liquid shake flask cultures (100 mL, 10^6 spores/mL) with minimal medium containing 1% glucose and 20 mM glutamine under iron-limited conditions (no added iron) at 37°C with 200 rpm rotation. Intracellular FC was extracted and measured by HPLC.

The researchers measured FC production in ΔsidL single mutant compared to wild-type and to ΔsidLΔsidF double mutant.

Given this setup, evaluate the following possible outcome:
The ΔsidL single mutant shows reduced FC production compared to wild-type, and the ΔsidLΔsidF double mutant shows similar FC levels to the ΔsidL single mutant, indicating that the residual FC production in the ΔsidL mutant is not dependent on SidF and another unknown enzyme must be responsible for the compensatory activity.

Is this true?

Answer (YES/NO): NO